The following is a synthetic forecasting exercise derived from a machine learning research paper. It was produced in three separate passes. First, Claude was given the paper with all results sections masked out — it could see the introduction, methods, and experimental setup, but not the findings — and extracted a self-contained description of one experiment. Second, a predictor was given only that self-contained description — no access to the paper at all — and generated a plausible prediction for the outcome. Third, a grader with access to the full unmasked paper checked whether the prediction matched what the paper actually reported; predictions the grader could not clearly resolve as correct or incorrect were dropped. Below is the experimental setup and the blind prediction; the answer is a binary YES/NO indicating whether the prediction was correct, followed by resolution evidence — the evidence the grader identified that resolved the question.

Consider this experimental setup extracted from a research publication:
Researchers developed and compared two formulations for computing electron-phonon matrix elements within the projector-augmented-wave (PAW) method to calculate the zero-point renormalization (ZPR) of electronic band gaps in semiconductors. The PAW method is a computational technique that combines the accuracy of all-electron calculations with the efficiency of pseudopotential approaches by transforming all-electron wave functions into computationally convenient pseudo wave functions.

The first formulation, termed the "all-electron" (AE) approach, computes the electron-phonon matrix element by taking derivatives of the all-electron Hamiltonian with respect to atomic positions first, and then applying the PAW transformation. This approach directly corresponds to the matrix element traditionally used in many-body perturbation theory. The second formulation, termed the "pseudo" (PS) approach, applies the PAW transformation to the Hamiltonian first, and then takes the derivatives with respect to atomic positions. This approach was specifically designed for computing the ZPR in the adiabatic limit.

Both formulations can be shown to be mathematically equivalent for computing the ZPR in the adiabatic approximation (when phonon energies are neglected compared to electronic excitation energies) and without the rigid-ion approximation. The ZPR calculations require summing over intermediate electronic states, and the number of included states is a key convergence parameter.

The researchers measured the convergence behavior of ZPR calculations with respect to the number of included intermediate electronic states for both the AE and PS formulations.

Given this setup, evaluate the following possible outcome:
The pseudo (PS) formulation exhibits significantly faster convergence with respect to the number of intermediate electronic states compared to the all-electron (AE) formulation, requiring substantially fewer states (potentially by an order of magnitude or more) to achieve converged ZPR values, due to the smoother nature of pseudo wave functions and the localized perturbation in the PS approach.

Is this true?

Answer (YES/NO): YES